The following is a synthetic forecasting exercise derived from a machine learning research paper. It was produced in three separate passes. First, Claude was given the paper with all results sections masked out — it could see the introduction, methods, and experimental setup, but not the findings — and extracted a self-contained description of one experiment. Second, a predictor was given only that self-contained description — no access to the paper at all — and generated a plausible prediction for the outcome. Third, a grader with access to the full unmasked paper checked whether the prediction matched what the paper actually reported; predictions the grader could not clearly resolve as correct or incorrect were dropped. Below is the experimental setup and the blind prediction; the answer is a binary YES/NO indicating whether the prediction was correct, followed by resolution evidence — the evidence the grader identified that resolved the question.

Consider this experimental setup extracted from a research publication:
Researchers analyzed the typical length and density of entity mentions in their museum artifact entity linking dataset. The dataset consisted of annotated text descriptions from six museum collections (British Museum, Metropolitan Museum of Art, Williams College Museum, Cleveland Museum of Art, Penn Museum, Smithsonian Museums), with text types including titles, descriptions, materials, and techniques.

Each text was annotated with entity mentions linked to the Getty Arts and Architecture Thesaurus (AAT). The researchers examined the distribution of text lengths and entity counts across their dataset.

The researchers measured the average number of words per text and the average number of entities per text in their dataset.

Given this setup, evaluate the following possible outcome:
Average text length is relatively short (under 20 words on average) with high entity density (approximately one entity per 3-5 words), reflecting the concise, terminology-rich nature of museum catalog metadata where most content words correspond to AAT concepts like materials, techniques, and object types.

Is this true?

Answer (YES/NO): YES